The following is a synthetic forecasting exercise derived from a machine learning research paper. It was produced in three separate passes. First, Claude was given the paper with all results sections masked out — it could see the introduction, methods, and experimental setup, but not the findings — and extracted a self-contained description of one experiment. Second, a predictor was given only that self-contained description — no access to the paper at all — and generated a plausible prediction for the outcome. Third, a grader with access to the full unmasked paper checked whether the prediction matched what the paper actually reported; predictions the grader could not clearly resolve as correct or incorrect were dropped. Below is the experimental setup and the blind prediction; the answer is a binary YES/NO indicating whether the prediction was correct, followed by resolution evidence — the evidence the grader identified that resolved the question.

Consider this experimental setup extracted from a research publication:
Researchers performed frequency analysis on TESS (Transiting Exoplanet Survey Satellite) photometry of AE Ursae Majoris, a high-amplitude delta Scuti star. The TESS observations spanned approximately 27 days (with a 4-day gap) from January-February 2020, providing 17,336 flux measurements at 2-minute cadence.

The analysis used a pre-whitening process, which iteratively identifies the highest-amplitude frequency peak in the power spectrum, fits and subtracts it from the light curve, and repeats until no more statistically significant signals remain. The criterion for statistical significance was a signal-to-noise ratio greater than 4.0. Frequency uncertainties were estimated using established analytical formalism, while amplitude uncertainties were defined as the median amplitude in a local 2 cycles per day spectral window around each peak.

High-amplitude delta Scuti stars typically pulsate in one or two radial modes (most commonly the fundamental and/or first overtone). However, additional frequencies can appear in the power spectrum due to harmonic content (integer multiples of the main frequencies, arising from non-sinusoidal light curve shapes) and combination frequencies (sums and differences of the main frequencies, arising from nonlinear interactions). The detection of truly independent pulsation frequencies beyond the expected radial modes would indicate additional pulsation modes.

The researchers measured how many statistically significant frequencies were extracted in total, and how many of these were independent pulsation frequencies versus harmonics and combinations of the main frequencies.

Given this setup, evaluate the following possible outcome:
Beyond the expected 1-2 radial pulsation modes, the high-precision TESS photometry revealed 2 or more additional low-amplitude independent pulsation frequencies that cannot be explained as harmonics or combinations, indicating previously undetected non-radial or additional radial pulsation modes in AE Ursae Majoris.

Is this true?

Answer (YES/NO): NO